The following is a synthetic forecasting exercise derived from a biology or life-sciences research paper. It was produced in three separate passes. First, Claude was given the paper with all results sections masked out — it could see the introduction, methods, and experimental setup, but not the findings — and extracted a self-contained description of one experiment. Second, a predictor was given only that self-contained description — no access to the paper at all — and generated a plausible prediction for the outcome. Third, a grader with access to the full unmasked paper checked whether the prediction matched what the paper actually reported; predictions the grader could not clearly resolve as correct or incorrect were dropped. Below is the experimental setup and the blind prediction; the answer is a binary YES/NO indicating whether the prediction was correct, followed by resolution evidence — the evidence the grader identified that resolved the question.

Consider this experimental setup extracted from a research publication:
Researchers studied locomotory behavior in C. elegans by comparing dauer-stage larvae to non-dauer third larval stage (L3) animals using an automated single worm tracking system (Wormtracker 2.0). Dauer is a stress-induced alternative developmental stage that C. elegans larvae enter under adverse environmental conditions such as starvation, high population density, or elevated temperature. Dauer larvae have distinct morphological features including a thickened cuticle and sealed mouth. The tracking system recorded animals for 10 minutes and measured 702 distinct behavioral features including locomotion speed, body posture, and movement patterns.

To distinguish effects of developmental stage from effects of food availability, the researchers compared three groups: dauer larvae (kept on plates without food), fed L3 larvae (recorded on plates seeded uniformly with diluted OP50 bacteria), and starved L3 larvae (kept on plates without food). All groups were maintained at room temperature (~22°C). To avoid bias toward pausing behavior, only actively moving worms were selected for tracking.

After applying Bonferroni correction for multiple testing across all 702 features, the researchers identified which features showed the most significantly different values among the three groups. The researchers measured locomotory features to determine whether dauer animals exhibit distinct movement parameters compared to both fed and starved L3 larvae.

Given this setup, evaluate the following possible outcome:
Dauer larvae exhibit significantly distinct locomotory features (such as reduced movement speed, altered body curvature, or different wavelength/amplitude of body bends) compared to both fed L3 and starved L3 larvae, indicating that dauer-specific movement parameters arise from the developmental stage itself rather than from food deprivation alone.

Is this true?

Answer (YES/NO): YES